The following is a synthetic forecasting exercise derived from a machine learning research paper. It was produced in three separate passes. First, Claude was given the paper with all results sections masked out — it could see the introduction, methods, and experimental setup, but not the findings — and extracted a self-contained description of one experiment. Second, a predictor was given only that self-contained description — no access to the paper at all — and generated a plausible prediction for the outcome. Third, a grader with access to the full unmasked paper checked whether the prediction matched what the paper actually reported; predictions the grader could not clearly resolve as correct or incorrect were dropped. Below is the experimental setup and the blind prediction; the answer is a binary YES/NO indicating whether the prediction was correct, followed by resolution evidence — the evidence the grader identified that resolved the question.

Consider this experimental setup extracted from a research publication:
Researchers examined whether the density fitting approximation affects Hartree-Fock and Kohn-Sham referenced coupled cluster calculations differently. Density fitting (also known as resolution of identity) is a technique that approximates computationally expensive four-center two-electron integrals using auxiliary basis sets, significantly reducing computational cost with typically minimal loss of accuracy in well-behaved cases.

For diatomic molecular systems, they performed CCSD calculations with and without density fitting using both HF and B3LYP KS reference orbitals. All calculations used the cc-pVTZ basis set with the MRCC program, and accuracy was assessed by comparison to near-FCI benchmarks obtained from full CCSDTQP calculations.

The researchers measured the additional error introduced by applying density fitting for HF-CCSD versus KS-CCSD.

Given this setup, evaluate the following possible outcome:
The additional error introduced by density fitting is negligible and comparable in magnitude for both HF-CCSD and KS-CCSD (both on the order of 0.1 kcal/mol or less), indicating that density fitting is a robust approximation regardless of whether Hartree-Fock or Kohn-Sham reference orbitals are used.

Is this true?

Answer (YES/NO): NO